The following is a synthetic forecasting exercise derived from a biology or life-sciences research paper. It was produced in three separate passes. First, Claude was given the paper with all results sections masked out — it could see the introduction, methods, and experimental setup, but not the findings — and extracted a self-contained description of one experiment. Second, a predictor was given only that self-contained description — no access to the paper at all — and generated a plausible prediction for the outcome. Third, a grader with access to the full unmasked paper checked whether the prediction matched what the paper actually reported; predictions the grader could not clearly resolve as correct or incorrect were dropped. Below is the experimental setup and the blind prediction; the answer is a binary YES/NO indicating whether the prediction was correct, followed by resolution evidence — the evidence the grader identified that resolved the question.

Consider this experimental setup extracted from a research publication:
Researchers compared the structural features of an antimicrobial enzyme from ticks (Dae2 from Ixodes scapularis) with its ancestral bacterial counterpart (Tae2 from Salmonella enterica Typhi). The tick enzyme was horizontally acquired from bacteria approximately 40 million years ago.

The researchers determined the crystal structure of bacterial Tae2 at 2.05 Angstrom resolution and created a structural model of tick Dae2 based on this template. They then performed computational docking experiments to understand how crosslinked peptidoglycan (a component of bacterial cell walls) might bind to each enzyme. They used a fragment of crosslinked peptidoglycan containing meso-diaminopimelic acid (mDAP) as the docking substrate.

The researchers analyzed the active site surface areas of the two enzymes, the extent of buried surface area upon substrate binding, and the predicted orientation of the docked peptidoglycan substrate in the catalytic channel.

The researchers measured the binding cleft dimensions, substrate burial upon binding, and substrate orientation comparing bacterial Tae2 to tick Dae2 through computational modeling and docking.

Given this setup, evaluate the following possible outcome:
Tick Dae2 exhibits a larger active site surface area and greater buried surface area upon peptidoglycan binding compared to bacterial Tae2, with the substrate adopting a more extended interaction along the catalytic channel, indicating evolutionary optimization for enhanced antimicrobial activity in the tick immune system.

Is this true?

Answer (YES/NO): NO